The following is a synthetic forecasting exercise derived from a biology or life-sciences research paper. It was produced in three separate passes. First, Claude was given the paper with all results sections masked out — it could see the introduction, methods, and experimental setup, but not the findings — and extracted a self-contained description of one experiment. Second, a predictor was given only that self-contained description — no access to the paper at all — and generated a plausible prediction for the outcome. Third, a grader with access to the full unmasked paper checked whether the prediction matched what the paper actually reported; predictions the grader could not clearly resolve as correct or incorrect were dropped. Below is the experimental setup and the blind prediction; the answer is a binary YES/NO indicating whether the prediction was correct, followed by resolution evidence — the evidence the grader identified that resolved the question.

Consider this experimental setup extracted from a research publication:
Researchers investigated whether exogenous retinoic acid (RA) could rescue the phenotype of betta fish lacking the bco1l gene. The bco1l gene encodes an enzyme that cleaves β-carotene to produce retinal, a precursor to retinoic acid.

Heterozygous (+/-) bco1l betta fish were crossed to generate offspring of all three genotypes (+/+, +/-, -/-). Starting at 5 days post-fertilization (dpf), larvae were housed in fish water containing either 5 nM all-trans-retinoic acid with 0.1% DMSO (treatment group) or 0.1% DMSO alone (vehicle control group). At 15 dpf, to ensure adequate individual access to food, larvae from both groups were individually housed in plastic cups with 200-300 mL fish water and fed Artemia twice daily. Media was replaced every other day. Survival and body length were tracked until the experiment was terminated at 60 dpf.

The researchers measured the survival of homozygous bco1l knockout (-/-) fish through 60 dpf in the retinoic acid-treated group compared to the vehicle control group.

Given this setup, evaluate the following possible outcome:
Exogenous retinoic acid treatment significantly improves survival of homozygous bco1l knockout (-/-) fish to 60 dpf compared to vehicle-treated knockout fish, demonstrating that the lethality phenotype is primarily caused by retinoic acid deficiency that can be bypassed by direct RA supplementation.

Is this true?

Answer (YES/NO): YES